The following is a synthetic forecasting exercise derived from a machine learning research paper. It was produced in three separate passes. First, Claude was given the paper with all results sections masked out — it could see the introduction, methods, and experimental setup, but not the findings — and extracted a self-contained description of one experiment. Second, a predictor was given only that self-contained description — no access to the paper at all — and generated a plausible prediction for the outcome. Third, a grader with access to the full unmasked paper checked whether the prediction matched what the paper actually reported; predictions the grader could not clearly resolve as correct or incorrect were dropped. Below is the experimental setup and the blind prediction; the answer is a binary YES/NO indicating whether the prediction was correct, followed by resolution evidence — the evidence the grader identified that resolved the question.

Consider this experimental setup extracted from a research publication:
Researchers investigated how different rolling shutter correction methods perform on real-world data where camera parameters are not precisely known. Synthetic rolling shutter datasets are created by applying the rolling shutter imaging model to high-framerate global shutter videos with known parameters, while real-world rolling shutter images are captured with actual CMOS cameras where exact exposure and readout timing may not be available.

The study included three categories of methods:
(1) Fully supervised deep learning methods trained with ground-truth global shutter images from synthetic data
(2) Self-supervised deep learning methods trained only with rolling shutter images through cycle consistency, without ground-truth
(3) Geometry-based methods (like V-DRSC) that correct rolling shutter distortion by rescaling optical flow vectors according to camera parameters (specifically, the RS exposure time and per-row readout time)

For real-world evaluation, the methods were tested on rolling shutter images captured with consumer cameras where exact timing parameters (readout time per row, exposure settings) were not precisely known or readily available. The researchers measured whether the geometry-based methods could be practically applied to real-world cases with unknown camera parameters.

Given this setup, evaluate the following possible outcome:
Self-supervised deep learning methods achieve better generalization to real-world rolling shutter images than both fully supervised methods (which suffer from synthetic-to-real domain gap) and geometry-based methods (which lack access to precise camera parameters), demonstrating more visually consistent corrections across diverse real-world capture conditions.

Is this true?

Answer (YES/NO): NO